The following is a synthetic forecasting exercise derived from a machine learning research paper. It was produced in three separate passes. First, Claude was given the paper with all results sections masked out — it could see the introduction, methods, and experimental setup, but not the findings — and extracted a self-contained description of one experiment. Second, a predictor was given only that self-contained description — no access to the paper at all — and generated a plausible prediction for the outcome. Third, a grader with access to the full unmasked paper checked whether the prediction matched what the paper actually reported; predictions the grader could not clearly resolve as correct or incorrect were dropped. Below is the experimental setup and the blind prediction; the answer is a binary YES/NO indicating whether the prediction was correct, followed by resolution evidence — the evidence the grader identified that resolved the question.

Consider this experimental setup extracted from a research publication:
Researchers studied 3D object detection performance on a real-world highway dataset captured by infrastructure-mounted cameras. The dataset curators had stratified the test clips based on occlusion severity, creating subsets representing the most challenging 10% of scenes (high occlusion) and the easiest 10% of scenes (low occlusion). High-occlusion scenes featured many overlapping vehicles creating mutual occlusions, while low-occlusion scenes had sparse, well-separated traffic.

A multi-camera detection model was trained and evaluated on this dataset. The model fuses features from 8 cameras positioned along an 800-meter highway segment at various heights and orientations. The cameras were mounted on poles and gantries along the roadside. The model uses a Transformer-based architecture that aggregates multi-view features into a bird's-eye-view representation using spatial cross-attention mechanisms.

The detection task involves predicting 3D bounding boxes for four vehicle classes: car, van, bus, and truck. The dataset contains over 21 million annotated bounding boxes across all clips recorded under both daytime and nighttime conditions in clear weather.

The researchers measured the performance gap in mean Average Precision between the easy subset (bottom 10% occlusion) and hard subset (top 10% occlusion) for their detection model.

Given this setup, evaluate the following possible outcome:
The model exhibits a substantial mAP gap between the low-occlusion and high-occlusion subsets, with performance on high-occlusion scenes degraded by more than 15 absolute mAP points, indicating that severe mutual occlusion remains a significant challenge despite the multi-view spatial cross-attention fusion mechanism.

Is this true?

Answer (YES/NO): YES